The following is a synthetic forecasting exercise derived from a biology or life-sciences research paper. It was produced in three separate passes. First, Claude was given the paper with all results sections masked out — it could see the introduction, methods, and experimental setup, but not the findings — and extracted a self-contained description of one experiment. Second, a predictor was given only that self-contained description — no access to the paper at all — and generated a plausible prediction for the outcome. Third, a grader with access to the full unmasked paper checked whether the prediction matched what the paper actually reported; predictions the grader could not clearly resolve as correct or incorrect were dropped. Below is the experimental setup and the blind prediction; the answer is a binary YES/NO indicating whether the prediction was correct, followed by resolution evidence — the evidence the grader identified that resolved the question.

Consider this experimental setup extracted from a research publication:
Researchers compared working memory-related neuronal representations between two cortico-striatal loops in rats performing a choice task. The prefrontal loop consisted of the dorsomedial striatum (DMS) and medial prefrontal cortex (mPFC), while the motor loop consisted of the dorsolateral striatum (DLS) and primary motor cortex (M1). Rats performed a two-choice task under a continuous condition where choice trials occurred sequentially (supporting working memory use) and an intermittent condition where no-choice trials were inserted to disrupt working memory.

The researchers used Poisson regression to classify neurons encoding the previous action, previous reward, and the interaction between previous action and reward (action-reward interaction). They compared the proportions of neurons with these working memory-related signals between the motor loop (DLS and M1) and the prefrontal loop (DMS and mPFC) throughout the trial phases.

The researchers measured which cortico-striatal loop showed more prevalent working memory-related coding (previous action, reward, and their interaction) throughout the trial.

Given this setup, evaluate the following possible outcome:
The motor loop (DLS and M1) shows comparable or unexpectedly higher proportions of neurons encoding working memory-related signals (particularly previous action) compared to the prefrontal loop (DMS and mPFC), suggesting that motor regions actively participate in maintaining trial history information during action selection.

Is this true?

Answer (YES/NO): YES